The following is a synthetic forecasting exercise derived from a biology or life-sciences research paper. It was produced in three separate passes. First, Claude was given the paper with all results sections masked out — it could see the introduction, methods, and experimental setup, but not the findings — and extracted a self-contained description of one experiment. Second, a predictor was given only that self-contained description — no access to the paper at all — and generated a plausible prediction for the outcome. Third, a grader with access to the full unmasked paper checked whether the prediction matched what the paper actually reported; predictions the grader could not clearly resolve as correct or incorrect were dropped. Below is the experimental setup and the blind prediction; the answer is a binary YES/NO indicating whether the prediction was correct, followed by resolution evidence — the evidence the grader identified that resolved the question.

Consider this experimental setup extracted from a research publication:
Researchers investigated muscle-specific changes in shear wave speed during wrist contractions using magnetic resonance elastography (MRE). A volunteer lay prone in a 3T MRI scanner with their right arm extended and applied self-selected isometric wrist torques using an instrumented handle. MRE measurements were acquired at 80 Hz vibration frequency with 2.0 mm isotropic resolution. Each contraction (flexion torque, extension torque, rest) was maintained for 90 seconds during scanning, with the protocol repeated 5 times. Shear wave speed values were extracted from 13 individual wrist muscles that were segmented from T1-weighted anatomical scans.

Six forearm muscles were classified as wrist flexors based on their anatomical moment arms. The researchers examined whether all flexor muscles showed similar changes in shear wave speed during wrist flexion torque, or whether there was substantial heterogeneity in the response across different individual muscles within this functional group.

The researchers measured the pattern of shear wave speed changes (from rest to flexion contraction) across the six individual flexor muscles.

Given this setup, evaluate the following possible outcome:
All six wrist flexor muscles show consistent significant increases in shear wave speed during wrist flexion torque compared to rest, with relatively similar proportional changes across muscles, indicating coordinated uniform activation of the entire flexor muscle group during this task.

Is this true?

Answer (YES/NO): NO